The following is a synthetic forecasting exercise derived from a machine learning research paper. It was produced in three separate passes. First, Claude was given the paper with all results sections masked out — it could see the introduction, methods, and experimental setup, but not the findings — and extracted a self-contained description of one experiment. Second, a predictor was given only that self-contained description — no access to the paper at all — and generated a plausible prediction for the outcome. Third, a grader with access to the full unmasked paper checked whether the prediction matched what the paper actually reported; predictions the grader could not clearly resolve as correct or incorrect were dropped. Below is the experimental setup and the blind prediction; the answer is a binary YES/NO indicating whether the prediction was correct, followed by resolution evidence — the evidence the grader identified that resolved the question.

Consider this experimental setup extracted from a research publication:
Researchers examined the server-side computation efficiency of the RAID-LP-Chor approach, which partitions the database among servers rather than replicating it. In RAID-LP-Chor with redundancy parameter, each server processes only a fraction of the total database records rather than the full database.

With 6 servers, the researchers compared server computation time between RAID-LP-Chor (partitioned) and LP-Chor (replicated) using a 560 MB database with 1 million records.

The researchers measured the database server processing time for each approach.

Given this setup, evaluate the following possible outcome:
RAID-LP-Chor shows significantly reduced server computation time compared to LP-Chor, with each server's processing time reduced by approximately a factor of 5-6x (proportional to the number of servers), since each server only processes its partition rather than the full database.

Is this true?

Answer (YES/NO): NO